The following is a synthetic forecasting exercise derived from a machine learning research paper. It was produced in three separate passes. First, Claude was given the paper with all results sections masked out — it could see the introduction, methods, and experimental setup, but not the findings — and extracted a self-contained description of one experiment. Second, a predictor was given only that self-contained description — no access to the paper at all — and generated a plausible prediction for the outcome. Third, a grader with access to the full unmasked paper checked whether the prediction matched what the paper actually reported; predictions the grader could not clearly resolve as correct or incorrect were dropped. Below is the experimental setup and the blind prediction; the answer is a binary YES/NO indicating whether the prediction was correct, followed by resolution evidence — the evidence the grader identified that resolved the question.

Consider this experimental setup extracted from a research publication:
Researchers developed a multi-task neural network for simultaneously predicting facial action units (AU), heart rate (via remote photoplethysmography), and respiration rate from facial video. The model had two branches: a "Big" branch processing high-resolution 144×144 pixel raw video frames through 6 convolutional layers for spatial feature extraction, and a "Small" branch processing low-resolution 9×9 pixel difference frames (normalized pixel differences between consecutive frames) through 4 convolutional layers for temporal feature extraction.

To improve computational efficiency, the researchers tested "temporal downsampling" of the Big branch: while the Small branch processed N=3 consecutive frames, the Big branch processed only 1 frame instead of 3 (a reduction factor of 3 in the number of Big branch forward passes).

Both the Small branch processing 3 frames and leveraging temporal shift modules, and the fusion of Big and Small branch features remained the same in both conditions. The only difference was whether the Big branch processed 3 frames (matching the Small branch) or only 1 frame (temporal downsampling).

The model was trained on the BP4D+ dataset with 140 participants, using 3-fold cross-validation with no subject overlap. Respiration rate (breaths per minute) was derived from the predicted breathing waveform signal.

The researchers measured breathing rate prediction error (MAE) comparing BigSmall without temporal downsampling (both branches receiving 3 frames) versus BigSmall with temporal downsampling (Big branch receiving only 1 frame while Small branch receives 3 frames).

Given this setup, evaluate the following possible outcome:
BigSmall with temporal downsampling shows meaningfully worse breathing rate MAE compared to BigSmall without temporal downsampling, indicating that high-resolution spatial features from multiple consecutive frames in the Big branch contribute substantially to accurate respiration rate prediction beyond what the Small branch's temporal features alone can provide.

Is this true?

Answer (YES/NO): NO